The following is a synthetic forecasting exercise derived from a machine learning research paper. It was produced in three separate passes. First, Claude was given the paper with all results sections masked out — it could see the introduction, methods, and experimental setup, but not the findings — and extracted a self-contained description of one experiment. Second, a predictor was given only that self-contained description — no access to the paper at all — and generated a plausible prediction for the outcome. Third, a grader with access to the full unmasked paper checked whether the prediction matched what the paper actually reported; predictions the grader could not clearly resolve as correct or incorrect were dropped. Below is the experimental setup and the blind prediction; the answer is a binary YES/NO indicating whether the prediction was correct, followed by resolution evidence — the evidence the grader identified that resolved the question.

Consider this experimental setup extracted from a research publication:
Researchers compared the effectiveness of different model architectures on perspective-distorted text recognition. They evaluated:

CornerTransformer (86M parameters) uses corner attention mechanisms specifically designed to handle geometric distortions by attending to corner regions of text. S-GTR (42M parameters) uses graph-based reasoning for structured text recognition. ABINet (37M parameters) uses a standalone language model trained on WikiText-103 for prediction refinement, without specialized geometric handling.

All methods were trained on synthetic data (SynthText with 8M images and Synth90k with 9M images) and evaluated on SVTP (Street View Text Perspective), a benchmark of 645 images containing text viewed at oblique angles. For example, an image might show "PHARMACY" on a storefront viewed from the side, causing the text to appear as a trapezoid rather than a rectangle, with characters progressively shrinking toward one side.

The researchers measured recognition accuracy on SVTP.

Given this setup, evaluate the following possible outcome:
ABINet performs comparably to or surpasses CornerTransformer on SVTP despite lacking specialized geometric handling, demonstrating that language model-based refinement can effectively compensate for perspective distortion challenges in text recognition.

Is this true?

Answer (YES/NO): NO